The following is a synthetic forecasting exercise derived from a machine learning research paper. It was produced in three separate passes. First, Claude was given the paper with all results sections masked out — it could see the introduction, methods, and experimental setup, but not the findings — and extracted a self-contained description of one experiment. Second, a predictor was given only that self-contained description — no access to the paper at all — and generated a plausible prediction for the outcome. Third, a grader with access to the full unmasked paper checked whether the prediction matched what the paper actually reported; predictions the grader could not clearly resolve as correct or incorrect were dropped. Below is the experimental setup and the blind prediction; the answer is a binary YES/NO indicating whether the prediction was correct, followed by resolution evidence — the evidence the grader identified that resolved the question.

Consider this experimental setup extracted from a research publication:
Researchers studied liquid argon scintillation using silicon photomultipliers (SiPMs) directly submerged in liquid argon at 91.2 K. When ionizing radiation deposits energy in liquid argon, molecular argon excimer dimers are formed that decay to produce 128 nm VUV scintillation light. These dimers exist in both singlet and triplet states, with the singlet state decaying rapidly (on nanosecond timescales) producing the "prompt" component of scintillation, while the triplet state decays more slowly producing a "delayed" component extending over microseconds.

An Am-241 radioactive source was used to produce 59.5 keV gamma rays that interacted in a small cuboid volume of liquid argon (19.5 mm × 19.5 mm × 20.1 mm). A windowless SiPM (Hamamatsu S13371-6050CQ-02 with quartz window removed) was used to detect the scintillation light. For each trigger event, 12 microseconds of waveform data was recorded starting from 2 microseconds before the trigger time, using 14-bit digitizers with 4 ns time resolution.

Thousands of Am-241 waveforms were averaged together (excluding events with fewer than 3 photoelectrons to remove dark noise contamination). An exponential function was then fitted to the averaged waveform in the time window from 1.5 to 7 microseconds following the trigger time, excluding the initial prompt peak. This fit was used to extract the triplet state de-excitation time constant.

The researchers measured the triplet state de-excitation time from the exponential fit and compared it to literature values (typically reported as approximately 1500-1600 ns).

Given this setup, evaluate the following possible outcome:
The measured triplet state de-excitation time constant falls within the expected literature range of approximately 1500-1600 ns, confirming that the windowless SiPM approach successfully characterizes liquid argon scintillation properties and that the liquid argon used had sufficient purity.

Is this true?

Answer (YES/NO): NO